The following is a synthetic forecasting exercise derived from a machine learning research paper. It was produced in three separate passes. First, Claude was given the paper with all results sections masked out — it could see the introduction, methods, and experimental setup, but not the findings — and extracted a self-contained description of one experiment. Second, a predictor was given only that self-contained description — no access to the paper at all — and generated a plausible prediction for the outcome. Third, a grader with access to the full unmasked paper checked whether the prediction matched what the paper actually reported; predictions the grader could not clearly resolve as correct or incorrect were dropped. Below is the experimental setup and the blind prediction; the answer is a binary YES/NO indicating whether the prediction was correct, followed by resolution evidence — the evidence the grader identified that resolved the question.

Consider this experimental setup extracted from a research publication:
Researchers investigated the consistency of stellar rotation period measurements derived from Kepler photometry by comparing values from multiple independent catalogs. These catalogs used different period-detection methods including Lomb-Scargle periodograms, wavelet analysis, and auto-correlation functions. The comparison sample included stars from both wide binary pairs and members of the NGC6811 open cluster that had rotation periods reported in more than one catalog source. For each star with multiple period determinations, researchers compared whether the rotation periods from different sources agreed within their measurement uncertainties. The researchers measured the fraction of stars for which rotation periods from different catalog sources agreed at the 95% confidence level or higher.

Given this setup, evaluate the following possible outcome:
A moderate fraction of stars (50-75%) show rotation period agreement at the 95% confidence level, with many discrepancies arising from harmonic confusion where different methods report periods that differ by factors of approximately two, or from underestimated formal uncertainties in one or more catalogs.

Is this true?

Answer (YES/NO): NO